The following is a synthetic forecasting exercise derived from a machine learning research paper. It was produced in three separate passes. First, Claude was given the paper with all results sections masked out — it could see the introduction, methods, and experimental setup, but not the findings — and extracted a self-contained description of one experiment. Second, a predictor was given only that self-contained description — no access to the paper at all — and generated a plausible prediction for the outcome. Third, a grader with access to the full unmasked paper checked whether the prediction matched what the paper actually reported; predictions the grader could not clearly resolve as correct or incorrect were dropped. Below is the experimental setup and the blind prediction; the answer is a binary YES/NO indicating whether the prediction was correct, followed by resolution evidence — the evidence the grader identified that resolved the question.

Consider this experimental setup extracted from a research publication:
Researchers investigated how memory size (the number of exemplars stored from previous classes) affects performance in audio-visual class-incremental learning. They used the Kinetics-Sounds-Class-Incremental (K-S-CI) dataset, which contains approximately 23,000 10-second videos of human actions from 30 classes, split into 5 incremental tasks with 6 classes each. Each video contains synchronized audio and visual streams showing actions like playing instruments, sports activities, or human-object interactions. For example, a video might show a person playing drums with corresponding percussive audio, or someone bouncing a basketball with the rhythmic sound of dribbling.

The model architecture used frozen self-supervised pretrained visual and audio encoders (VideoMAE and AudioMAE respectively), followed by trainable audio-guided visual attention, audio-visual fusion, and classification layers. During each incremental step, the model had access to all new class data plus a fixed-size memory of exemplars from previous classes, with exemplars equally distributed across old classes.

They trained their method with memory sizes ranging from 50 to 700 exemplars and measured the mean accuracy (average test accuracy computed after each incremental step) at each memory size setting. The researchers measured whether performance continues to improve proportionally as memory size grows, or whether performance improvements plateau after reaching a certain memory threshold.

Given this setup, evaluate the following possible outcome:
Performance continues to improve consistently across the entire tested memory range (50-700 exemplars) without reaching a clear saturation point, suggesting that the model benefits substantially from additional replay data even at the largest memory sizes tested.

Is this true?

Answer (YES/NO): NO